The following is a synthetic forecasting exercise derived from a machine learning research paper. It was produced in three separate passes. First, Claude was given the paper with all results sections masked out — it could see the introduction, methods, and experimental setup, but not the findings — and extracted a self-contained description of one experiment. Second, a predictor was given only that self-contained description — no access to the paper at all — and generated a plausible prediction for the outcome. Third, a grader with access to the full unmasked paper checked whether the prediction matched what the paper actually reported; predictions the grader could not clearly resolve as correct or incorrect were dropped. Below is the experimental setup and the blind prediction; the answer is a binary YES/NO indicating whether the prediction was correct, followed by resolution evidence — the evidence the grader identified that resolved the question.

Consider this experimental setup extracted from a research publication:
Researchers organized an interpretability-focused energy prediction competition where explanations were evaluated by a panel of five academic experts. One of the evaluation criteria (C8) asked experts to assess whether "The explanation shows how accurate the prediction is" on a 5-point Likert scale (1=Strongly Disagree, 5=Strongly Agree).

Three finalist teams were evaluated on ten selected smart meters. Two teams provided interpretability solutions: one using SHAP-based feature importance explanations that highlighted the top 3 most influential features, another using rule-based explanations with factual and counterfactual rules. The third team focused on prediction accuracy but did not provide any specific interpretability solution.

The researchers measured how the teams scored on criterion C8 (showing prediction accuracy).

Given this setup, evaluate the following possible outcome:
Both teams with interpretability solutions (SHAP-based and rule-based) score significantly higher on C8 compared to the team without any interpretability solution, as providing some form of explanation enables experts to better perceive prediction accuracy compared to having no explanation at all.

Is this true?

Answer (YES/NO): YES